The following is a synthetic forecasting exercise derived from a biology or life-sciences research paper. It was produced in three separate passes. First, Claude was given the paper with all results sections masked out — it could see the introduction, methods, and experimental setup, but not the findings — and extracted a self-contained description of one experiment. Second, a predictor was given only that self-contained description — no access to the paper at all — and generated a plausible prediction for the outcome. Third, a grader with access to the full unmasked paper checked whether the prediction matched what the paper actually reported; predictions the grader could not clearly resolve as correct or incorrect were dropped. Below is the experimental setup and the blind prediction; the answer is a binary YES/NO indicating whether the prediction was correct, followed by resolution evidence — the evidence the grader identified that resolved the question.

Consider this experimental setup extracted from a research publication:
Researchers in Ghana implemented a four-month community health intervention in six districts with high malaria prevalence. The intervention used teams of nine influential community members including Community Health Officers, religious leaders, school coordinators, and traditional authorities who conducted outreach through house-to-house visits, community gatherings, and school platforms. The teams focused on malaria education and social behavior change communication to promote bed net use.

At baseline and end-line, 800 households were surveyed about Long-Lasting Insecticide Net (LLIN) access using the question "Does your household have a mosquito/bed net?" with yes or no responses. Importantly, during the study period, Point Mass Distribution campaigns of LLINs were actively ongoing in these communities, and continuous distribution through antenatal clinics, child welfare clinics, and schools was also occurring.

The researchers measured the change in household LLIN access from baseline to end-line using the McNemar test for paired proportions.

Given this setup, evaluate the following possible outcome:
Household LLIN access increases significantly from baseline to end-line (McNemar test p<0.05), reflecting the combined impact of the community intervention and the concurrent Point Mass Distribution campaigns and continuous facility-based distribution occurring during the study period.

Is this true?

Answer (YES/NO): YES